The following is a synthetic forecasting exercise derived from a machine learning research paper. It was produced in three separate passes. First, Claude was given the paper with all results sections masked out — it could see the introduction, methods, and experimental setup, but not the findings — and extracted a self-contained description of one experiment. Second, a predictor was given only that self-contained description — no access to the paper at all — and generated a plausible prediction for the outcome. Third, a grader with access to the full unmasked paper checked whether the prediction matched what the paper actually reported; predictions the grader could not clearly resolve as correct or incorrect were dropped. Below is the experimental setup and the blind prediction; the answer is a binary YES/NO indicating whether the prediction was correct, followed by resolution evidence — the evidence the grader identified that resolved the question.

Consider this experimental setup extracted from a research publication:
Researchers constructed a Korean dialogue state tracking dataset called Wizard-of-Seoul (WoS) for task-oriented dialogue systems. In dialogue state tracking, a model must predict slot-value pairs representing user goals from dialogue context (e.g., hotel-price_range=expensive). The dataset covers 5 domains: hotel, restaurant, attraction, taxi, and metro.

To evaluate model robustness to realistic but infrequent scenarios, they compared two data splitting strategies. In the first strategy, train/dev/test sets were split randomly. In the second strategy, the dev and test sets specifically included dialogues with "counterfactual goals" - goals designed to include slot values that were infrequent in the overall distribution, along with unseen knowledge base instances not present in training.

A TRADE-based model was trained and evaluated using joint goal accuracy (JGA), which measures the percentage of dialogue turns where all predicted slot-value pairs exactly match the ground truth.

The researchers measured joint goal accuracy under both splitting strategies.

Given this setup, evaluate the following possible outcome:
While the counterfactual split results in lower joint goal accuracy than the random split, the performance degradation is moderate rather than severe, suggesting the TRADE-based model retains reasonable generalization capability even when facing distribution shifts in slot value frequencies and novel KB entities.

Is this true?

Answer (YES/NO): NO